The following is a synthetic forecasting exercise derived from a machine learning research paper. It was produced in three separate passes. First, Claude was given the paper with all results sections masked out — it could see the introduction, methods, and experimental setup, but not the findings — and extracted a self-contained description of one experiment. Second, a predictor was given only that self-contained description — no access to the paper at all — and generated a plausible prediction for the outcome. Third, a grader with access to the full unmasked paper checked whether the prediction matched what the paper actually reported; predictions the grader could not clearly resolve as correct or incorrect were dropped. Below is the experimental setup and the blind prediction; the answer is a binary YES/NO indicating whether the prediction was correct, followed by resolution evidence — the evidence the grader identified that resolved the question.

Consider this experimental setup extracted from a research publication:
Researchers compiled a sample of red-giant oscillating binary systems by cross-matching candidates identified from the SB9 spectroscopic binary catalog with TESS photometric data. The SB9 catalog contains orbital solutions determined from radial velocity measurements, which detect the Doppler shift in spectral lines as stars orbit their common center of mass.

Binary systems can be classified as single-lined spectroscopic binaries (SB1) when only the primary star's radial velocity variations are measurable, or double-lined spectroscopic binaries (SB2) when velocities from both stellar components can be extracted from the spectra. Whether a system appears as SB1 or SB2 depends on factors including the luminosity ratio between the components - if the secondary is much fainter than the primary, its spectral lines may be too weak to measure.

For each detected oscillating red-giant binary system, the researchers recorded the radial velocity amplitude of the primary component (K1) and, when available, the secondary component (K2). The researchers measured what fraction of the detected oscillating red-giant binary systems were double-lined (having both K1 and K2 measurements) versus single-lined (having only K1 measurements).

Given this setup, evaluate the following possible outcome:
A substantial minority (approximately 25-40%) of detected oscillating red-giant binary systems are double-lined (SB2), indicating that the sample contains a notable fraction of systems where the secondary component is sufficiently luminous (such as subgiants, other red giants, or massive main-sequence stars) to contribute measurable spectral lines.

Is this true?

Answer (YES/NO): NO